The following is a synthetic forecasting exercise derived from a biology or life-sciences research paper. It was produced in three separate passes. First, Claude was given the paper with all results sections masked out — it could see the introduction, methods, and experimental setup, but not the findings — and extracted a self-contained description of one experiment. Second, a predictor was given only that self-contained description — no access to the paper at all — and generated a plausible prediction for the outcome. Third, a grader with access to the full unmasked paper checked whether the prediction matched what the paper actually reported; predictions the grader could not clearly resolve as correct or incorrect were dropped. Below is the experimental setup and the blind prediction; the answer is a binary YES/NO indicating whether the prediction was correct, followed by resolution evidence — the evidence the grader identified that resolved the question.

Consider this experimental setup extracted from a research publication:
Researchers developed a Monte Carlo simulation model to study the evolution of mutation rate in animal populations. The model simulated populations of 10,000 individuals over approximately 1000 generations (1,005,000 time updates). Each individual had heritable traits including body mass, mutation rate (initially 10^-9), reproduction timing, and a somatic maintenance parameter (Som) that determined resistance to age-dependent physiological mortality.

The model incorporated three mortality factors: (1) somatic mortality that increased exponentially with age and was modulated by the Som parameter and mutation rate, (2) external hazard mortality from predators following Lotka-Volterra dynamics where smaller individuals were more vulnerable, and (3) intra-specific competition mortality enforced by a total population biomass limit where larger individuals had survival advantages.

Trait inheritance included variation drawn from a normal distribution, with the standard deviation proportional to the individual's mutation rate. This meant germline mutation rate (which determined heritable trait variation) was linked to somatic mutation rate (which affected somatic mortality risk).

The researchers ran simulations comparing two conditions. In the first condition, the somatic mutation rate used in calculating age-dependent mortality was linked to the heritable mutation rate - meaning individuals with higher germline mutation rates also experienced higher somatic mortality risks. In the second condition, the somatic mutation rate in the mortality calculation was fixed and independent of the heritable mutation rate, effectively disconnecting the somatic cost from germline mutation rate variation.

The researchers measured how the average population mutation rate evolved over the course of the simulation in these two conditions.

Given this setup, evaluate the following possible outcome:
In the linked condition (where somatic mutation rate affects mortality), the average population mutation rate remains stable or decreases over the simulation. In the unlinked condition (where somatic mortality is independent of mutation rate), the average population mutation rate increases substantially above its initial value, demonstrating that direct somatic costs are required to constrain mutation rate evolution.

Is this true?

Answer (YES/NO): NO